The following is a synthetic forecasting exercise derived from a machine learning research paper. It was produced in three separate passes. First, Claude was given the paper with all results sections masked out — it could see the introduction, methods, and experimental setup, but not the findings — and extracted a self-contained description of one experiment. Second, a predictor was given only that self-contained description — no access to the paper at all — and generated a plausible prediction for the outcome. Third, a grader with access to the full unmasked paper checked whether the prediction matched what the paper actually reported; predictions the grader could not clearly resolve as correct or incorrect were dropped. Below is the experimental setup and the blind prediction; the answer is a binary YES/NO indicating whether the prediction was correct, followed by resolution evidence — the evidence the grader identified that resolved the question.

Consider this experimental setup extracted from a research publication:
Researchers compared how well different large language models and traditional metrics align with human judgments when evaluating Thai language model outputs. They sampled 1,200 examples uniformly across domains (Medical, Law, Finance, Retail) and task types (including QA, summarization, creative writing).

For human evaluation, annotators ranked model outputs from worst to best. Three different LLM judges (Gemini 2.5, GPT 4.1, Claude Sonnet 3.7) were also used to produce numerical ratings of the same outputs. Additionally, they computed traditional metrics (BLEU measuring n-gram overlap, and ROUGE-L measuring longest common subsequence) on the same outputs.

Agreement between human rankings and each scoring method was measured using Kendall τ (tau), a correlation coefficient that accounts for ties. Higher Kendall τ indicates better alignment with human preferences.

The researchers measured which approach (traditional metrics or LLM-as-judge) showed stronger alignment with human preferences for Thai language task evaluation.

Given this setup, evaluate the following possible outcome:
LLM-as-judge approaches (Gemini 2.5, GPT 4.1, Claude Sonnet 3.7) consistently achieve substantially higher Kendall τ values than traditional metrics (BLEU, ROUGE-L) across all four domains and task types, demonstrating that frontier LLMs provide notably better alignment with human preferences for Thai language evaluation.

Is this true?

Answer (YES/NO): NO